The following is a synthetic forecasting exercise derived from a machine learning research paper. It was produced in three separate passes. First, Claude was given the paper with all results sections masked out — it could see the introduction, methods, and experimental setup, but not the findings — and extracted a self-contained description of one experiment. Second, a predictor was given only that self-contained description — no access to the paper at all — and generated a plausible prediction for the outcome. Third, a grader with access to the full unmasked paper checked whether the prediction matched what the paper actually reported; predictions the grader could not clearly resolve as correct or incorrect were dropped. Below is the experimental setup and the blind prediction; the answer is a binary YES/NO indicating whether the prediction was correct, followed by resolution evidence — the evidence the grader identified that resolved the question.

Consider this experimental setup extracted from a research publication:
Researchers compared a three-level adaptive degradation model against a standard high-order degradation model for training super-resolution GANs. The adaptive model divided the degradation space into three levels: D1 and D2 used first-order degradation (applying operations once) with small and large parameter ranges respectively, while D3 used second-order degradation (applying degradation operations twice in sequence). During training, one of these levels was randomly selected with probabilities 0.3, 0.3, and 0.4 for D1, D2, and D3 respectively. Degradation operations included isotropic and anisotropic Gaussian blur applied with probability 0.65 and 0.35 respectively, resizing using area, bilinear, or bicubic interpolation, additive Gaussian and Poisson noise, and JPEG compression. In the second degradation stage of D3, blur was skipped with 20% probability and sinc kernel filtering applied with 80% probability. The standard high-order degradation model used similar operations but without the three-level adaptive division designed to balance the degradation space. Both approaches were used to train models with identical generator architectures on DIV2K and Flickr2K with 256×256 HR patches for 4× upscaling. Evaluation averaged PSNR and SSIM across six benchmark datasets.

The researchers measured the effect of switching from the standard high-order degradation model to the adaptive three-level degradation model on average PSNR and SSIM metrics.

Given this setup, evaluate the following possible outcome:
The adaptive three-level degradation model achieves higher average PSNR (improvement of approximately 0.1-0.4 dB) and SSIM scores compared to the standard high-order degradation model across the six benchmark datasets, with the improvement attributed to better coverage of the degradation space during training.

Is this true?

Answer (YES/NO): NO